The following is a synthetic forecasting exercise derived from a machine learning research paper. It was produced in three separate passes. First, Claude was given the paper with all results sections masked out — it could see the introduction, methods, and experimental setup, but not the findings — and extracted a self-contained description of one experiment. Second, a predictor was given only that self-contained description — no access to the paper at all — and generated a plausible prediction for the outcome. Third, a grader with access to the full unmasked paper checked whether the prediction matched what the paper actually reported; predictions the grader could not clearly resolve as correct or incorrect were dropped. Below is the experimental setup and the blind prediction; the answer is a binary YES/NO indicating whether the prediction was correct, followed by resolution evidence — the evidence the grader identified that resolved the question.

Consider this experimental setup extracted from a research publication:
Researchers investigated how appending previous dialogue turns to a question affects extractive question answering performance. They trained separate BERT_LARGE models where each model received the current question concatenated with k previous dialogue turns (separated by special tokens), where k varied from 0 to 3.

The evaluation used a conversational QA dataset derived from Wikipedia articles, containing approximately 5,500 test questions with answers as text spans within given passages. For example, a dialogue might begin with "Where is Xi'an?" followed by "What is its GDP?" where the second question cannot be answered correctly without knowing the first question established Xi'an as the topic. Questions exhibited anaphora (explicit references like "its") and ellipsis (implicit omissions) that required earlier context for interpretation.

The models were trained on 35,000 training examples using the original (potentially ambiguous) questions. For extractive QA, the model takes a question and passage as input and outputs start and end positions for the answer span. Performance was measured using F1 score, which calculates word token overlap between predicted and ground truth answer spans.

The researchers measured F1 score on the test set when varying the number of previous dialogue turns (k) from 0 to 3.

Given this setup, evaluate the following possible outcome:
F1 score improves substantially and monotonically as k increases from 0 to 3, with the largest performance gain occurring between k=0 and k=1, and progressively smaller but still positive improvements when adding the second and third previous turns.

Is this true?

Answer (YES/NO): NO